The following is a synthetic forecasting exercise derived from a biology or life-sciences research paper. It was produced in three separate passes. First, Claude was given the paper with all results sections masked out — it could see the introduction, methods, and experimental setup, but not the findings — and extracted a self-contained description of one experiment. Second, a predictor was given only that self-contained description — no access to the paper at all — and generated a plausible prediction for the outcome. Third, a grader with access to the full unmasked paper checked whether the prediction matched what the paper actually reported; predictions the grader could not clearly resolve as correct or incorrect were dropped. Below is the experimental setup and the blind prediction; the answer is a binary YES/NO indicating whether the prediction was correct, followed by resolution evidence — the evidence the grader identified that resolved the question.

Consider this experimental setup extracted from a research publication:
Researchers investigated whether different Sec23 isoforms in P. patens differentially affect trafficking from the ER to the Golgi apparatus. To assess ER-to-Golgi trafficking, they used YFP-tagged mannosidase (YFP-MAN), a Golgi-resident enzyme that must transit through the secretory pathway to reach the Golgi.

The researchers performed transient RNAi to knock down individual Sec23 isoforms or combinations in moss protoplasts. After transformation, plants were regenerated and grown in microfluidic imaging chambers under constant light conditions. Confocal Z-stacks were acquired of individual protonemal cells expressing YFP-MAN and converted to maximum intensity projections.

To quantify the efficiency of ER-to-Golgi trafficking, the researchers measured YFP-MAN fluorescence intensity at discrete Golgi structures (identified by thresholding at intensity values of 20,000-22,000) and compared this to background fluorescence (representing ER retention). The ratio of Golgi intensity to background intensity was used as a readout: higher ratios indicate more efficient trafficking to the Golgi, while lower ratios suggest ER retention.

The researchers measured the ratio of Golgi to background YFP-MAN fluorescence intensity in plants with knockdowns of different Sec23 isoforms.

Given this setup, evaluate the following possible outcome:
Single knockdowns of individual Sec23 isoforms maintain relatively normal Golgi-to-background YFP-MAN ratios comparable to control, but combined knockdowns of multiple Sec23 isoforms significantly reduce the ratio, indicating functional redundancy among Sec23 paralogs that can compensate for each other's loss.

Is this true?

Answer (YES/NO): NO